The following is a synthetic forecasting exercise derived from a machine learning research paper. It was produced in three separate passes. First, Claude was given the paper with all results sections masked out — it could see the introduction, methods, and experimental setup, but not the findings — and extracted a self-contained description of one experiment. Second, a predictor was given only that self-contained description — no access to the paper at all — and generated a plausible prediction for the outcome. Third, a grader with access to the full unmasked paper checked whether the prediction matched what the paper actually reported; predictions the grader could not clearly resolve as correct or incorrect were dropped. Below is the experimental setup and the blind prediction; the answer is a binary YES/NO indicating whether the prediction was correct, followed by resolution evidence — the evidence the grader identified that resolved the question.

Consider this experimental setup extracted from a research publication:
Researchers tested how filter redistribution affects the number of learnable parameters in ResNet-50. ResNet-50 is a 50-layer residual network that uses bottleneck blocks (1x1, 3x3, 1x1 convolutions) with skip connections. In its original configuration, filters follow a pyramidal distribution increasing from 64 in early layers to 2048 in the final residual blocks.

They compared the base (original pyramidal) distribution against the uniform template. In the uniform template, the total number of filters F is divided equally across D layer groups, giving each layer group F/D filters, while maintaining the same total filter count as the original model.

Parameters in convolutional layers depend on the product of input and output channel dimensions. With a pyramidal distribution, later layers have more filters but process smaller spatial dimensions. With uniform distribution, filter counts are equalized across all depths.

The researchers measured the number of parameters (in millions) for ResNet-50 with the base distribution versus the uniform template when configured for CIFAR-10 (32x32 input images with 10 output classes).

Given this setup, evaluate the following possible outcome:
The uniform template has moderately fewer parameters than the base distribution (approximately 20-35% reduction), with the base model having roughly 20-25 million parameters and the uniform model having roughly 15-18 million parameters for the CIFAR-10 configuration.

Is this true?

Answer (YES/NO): NO